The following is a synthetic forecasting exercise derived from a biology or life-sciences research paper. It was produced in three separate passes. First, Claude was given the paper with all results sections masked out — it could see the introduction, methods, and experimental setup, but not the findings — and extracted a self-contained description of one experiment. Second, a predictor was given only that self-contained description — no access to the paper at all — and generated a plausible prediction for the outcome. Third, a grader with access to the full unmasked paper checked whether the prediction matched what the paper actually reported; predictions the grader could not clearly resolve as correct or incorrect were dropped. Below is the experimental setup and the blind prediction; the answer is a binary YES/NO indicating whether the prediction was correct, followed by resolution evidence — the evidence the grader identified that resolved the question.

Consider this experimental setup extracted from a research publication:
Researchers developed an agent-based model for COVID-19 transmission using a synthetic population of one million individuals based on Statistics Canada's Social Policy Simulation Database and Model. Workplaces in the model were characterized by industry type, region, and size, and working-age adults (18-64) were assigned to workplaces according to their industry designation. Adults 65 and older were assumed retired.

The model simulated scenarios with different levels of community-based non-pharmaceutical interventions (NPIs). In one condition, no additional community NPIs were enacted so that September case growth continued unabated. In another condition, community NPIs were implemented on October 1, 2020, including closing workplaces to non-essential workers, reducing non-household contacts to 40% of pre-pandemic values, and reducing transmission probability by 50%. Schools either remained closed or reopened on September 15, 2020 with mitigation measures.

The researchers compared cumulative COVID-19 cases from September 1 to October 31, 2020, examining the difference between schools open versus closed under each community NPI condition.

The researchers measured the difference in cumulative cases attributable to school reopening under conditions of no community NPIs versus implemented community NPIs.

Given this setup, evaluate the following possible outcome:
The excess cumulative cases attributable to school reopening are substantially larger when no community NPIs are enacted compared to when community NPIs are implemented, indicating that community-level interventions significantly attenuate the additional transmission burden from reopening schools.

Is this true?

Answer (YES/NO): YES